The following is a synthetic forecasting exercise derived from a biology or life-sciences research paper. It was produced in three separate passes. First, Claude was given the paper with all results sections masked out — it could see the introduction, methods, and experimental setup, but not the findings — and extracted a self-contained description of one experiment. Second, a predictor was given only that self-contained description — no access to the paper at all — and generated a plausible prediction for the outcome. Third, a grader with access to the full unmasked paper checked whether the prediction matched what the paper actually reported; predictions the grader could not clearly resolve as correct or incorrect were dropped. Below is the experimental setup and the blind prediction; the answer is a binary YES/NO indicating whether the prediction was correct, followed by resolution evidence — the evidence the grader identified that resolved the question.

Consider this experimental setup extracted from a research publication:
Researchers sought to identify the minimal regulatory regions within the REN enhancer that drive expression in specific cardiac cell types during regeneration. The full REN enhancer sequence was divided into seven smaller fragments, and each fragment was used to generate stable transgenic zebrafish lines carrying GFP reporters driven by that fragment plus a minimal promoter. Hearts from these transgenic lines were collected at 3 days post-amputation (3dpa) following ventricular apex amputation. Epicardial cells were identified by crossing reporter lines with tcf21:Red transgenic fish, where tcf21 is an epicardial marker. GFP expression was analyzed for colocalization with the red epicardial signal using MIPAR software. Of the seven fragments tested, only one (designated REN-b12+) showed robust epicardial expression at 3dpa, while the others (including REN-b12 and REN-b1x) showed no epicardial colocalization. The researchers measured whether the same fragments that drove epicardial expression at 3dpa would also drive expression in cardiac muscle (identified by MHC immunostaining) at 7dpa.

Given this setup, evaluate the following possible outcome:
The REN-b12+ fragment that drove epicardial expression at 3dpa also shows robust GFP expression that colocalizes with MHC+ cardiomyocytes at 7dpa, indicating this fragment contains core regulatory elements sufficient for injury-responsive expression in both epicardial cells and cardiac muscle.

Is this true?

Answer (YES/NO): YES